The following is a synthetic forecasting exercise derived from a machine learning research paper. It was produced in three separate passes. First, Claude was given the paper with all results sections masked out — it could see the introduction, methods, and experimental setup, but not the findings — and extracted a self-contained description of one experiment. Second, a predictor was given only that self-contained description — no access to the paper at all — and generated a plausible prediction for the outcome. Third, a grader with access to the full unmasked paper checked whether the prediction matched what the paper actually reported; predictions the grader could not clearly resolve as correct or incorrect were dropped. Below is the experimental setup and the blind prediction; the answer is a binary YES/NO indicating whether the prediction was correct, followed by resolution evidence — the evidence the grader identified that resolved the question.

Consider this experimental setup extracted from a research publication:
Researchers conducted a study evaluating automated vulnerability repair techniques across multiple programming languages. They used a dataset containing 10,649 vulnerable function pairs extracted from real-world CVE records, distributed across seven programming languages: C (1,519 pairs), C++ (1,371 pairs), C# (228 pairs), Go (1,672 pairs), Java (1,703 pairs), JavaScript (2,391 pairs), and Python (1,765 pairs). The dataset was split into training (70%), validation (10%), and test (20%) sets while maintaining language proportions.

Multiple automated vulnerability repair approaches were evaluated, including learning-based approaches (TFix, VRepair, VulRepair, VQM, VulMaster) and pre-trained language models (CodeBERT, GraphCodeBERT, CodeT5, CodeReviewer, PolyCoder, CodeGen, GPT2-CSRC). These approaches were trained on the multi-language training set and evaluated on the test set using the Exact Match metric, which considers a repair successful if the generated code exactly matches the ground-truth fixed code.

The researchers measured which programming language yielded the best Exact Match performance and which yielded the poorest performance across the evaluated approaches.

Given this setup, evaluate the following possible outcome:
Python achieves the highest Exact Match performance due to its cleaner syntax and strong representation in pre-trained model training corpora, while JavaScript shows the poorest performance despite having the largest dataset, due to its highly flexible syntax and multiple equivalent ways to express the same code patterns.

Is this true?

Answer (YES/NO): NO